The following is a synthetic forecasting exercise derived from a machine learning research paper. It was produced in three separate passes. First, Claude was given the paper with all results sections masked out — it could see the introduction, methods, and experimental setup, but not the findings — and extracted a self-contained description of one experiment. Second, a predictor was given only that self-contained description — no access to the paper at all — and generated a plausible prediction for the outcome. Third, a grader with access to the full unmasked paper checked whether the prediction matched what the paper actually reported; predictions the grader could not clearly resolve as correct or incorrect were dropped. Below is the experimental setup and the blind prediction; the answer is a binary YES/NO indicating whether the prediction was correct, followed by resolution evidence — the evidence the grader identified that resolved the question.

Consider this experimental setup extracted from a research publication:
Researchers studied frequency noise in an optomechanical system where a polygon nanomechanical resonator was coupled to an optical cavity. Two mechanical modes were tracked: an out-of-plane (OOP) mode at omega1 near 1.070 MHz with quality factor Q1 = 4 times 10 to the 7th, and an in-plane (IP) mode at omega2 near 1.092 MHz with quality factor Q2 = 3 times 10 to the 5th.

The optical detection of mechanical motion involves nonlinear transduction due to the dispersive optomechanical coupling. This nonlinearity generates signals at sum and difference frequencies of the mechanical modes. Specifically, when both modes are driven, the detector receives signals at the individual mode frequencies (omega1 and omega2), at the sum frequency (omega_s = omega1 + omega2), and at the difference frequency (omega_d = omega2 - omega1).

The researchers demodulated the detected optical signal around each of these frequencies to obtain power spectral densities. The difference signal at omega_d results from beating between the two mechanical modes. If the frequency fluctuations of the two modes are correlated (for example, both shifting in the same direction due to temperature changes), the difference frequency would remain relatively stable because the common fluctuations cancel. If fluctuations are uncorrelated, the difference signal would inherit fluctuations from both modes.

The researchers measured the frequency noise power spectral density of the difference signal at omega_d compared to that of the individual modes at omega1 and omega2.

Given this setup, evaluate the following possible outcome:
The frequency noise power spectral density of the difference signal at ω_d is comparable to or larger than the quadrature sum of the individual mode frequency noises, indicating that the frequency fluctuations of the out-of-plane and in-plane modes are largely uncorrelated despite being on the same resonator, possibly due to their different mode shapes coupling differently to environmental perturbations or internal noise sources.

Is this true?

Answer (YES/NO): NO